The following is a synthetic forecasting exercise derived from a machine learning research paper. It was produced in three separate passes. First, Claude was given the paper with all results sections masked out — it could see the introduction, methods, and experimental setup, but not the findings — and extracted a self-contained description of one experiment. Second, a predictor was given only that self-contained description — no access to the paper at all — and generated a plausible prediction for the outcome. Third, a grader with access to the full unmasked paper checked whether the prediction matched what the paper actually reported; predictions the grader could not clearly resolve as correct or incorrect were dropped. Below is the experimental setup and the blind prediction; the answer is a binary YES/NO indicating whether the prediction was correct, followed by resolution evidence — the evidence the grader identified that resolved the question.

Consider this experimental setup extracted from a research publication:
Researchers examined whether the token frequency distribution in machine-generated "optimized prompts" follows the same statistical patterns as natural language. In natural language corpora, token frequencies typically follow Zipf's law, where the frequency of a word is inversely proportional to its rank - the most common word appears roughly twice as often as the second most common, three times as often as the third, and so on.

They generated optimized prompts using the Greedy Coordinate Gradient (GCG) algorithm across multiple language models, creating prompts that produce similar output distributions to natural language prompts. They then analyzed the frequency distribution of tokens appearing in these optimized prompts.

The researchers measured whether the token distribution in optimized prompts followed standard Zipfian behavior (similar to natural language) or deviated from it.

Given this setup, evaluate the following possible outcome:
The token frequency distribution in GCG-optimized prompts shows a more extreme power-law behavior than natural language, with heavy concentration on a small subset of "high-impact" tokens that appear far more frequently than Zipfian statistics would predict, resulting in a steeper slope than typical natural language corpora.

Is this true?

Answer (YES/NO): NO